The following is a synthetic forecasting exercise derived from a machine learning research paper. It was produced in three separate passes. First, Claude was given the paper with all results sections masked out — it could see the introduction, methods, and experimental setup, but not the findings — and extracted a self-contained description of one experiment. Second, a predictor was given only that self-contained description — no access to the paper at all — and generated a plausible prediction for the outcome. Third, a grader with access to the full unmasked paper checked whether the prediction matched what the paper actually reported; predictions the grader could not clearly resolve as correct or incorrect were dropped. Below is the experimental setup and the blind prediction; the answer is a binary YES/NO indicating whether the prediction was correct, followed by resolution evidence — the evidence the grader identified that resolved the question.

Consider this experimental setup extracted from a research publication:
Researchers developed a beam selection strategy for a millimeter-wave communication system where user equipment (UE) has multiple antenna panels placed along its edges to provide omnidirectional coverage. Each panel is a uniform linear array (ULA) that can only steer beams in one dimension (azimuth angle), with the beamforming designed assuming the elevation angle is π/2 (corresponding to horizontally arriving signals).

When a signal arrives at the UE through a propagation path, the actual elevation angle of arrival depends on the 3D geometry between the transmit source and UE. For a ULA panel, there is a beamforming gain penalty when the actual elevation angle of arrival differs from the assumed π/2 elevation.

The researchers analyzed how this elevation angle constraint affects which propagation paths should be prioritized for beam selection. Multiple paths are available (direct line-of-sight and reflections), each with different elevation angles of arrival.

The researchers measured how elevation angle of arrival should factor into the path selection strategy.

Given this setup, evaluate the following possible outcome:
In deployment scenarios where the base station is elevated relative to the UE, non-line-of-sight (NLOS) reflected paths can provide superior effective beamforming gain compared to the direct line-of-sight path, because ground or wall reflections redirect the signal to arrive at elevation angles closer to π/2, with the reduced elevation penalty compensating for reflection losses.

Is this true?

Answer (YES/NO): NO